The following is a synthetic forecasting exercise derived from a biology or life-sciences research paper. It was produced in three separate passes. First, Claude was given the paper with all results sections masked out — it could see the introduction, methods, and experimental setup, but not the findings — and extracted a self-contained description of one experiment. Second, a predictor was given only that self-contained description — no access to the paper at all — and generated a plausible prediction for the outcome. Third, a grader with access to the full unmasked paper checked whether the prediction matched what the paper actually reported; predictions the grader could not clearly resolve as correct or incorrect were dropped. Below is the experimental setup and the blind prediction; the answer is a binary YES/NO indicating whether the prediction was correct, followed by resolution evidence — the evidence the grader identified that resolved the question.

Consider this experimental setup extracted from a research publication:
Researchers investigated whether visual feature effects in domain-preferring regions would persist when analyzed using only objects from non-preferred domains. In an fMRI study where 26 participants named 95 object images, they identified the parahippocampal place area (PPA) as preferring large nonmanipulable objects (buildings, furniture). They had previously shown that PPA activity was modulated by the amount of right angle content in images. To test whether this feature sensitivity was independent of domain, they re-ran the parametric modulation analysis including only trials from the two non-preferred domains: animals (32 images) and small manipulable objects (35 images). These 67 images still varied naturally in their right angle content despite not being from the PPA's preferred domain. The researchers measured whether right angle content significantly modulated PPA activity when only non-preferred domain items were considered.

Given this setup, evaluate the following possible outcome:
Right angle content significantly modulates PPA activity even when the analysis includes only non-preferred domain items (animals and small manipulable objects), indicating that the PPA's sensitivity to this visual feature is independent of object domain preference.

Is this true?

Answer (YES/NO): YES